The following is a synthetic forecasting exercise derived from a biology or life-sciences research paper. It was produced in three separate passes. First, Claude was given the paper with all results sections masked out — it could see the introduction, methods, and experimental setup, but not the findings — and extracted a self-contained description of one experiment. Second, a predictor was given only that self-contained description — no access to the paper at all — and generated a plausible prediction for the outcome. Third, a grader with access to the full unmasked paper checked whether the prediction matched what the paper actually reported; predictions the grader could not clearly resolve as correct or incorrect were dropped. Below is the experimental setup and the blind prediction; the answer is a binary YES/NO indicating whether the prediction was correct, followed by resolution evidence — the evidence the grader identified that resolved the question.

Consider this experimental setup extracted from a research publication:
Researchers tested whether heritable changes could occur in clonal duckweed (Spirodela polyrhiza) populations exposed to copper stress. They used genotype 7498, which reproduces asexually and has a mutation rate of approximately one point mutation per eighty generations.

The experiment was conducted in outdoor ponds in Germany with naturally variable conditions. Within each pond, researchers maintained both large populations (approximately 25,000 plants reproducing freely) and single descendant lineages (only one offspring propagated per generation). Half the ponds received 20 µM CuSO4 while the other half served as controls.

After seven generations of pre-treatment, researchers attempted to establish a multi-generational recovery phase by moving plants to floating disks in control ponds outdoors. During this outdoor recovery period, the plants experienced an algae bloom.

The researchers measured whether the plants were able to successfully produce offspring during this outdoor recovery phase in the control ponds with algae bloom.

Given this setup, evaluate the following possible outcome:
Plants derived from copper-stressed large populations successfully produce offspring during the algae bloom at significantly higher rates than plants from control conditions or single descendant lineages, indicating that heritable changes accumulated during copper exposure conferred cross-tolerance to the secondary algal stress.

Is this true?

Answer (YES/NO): NO